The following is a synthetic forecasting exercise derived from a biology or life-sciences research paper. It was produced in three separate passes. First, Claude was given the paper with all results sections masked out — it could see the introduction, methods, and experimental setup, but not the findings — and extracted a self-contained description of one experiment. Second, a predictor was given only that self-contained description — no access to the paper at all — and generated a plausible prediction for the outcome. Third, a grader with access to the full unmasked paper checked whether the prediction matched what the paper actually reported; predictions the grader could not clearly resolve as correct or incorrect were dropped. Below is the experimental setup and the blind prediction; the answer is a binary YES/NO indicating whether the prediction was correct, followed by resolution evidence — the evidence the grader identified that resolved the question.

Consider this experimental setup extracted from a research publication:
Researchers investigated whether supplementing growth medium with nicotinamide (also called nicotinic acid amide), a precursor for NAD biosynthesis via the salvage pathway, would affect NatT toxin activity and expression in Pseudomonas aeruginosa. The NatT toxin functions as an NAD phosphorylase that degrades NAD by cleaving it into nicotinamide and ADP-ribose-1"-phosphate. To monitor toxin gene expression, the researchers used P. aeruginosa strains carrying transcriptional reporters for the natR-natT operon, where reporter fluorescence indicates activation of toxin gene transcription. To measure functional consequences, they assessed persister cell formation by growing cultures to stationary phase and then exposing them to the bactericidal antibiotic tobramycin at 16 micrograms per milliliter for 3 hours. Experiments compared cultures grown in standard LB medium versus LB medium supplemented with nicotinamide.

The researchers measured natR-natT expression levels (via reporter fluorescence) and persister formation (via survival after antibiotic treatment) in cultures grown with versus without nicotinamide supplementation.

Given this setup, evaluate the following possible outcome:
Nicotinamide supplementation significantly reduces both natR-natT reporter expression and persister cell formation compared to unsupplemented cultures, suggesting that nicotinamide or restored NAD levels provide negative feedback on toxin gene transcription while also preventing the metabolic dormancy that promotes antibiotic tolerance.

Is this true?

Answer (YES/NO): YES